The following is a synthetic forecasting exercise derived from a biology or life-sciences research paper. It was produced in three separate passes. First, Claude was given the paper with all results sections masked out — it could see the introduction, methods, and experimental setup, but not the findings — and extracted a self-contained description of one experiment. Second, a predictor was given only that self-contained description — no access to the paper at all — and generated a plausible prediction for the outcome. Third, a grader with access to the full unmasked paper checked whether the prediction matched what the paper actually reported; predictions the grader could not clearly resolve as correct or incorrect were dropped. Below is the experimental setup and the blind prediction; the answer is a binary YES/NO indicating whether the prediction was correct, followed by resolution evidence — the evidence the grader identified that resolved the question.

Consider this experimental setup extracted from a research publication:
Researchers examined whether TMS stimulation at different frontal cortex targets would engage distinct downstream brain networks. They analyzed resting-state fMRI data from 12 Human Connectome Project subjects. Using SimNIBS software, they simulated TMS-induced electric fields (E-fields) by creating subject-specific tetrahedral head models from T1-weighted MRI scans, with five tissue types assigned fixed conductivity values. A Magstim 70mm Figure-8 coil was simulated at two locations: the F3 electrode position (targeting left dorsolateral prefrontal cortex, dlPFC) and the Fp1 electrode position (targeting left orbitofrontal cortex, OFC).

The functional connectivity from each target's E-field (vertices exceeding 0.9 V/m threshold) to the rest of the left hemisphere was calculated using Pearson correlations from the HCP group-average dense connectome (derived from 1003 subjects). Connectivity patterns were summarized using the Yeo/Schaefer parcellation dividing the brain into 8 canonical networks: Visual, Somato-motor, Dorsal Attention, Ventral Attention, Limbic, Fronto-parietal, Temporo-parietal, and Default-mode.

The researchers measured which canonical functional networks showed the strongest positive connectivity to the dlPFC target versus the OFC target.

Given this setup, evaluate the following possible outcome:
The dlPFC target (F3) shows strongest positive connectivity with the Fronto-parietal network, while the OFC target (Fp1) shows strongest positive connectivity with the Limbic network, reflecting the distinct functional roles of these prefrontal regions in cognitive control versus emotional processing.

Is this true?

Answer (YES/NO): NO